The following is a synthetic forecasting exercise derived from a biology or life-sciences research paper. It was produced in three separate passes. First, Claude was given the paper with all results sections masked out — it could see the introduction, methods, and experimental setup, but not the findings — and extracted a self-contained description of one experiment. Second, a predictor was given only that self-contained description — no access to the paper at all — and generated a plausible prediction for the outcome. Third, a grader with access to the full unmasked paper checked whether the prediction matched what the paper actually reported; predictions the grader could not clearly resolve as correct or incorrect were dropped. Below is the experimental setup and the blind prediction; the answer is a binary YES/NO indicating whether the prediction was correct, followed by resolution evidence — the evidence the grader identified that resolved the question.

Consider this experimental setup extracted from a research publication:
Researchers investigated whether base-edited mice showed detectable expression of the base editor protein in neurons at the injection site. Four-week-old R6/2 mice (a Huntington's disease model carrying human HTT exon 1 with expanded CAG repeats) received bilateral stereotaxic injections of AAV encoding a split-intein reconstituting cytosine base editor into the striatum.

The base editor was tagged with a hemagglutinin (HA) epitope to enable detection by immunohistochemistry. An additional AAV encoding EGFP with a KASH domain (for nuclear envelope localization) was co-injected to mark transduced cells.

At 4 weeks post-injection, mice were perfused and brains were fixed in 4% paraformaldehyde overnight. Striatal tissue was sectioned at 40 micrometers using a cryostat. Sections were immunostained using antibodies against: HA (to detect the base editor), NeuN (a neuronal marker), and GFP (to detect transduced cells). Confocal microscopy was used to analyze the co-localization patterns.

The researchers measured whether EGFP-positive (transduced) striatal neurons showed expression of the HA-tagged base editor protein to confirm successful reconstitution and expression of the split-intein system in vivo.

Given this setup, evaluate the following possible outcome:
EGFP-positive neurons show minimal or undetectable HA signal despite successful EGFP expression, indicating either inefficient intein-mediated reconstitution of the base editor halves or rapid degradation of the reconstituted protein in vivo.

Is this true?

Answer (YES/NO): NO